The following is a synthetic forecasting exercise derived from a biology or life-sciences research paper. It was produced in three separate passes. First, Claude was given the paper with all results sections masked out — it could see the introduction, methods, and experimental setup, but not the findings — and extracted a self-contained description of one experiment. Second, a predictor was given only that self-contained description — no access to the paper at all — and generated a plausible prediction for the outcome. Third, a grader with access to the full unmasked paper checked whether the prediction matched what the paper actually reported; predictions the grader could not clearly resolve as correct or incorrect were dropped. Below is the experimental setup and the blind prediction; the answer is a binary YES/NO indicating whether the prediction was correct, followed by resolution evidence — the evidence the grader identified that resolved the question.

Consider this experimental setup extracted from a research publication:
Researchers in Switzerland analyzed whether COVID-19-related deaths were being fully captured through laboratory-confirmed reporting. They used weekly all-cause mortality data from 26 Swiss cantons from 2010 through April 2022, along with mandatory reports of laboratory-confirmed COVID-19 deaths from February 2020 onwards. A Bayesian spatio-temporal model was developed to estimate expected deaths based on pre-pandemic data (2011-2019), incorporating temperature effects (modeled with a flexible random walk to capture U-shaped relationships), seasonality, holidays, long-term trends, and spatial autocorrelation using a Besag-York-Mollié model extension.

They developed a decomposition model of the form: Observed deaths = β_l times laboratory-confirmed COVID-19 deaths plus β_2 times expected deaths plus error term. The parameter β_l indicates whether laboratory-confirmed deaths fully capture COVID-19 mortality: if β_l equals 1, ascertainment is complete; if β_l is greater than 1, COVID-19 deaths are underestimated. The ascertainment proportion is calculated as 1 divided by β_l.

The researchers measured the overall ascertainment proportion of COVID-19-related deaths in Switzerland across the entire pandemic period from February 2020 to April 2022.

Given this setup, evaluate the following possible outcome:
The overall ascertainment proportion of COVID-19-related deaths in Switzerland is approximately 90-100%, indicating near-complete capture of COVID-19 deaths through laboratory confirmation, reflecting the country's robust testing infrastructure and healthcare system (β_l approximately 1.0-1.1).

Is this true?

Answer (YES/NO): NO